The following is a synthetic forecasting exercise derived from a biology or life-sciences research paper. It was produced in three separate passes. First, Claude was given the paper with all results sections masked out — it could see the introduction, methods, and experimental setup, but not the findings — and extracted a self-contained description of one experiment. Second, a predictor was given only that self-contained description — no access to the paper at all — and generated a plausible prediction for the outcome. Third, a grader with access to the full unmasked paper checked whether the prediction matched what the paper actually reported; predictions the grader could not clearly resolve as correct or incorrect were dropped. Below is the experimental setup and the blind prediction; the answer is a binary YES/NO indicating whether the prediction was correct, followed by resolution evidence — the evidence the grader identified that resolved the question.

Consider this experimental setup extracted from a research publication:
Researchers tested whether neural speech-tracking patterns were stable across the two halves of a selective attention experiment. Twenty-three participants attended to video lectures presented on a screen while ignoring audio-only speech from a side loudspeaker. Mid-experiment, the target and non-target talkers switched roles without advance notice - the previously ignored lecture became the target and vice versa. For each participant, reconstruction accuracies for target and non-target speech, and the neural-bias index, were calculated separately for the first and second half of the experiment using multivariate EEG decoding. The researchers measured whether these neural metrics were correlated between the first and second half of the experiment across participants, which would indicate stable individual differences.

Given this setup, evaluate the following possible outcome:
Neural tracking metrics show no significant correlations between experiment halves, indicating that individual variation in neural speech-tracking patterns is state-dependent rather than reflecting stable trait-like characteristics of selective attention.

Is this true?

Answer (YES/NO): YES